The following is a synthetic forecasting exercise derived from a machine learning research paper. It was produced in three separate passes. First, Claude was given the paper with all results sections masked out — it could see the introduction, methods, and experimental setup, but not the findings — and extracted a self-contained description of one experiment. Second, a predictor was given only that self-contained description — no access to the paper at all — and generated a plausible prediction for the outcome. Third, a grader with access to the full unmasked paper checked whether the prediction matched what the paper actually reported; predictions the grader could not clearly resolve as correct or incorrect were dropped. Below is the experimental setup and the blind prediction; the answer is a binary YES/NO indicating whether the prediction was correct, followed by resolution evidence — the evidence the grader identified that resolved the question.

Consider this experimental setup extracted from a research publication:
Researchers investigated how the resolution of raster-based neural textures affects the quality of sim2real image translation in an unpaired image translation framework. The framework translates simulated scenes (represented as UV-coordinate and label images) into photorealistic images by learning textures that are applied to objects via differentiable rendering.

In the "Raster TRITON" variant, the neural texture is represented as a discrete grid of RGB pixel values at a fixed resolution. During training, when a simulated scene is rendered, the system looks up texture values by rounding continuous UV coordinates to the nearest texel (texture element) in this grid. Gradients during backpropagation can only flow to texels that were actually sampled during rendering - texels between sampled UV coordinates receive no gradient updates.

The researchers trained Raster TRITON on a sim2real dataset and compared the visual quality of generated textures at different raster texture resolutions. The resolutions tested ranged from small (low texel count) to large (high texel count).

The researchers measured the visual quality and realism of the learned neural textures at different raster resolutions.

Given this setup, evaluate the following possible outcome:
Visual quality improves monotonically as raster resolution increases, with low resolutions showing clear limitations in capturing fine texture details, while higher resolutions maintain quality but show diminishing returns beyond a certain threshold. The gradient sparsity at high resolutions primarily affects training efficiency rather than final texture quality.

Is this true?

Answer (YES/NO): NO